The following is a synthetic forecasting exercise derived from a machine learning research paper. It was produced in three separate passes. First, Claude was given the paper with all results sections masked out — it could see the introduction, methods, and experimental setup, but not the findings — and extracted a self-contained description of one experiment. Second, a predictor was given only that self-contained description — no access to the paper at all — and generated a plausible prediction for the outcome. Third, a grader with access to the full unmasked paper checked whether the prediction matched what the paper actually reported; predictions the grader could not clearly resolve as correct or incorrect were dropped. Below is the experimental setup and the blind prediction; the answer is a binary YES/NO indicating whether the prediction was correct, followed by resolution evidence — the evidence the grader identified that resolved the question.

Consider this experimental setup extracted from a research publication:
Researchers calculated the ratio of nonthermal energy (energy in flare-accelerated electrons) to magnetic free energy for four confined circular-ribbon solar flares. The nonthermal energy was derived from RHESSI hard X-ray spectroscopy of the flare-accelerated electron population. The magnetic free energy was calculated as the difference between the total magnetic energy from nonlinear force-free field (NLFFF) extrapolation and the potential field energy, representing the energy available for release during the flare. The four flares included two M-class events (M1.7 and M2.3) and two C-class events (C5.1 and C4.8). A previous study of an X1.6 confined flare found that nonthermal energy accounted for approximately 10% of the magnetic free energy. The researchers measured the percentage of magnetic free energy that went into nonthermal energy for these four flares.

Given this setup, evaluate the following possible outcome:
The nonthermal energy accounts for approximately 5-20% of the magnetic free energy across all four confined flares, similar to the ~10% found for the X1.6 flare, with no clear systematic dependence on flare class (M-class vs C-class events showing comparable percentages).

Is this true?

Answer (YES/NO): NO